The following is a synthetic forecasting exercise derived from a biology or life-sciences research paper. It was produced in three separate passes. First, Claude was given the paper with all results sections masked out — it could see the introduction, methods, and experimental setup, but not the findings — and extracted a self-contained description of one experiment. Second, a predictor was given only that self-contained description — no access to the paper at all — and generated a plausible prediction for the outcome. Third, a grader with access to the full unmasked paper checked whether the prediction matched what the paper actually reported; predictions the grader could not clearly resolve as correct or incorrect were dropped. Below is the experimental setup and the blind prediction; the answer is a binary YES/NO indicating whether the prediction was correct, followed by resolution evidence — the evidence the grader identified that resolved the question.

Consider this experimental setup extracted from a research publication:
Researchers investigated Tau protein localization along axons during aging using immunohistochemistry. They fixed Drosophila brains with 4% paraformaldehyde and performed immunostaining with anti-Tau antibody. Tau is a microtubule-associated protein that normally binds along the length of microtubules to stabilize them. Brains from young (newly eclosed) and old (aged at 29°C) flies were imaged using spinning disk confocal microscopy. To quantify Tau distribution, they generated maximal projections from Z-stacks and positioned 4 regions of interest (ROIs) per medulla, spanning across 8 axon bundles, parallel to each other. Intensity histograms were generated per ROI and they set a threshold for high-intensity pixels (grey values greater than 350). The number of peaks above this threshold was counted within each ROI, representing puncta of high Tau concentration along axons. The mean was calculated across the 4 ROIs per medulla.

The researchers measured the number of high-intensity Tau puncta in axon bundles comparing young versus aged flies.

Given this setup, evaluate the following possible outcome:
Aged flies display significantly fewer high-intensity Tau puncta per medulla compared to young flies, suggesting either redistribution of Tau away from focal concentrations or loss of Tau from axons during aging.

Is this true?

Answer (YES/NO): YES